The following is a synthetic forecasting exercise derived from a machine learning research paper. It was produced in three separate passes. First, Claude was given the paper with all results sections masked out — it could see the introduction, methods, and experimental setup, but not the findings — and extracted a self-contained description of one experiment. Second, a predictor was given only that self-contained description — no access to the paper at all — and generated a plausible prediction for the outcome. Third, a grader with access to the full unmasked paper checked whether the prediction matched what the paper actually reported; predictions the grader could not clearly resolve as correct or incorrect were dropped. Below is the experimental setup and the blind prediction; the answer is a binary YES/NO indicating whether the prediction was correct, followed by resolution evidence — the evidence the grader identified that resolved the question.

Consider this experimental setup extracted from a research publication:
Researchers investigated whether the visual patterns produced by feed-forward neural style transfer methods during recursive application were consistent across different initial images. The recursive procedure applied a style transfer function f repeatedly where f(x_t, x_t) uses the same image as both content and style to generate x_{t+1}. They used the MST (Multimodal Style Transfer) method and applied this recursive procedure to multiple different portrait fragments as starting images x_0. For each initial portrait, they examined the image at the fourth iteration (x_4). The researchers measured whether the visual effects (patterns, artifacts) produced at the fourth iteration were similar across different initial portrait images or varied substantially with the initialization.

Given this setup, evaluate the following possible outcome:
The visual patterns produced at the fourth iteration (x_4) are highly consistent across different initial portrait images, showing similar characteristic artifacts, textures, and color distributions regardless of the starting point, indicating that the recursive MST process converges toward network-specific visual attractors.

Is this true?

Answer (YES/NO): YES